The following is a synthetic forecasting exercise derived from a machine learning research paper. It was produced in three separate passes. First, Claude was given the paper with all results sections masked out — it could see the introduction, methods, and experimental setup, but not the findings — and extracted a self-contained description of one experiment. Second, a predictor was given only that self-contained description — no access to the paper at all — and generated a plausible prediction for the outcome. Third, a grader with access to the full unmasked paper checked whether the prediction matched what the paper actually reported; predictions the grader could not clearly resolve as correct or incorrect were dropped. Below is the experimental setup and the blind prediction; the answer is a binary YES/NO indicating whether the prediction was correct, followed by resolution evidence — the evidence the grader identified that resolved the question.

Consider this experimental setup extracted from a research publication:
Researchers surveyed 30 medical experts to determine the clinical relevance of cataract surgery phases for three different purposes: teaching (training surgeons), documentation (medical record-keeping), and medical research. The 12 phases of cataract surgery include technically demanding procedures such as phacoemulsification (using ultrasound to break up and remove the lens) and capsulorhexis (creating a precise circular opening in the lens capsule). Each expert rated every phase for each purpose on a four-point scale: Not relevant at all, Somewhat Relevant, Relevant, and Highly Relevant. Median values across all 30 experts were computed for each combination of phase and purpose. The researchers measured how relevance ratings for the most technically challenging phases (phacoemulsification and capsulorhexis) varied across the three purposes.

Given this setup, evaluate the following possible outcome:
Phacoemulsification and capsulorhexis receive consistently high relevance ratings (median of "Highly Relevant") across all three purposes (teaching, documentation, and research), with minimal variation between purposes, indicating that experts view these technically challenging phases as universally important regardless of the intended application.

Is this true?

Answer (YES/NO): NO